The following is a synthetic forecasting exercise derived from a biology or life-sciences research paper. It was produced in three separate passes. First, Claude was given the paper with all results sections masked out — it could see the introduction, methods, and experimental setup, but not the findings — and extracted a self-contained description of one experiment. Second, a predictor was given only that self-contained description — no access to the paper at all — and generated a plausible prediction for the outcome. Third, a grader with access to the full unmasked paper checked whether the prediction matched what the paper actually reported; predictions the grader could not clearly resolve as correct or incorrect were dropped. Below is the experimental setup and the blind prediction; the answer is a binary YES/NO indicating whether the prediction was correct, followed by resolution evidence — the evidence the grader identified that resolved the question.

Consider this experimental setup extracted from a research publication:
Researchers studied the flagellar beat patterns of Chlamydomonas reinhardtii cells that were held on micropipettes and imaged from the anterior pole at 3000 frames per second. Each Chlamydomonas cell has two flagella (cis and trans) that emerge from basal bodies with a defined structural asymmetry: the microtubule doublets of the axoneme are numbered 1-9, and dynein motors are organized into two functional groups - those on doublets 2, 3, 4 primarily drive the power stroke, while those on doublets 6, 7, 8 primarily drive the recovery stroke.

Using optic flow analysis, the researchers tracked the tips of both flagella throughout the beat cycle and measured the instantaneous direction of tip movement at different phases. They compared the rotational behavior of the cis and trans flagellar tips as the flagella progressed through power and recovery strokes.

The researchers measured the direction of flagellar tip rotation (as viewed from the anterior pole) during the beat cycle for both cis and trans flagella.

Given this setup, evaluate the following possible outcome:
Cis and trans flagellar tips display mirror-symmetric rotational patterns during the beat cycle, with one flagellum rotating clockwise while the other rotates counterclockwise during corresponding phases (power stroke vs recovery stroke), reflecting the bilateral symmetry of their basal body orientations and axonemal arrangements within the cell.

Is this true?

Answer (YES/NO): NO